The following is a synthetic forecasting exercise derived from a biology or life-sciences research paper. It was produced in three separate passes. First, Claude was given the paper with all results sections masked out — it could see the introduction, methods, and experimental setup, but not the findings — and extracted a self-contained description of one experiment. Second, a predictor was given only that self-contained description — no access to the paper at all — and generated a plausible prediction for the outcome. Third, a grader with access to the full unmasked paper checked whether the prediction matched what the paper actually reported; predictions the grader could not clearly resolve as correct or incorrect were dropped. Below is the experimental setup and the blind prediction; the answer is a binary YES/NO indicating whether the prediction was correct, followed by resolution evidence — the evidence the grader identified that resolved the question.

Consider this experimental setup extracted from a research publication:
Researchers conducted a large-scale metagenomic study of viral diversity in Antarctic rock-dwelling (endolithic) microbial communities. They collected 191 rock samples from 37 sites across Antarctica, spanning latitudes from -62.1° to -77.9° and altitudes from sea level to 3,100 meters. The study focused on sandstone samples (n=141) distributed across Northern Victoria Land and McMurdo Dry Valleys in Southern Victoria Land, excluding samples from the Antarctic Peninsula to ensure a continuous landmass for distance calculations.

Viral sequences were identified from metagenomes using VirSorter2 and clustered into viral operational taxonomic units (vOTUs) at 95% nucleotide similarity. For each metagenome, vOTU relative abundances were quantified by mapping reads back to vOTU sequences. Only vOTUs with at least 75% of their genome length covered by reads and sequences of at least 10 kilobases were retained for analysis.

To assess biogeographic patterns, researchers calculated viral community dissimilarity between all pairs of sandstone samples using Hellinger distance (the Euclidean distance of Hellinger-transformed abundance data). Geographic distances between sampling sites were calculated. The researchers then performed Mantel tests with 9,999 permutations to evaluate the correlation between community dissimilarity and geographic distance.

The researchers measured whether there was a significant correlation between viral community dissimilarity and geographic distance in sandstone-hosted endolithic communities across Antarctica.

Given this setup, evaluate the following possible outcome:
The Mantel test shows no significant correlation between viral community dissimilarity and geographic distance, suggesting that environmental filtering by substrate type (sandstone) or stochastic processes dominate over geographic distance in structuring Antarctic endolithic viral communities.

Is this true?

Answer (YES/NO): NO